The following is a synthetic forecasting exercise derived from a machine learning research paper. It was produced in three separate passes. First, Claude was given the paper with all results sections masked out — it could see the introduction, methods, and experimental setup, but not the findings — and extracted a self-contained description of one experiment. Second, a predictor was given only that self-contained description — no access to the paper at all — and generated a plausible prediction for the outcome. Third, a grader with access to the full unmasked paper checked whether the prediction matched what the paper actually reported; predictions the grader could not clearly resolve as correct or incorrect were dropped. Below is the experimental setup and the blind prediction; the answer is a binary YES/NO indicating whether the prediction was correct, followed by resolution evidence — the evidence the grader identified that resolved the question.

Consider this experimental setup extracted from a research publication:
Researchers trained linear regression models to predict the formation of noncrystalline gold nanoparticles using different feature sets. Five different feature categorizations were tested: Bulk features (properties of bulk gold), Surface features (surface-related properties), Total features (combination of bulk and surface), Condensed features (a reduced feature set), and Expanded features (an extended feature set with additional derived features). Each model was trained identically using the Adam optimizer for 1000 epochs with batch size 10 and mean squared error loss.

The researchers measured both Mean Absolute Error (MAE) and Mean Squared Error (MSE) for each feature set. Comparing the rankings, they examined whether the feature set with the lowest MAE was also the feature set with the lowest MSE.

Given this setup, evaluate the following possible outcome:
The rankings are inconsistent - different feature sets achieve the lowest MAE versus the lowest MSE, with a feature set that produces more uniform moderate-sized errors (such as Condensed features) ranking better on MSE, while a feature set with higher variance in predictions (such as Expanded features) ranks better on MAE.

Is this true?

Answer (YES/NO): YES